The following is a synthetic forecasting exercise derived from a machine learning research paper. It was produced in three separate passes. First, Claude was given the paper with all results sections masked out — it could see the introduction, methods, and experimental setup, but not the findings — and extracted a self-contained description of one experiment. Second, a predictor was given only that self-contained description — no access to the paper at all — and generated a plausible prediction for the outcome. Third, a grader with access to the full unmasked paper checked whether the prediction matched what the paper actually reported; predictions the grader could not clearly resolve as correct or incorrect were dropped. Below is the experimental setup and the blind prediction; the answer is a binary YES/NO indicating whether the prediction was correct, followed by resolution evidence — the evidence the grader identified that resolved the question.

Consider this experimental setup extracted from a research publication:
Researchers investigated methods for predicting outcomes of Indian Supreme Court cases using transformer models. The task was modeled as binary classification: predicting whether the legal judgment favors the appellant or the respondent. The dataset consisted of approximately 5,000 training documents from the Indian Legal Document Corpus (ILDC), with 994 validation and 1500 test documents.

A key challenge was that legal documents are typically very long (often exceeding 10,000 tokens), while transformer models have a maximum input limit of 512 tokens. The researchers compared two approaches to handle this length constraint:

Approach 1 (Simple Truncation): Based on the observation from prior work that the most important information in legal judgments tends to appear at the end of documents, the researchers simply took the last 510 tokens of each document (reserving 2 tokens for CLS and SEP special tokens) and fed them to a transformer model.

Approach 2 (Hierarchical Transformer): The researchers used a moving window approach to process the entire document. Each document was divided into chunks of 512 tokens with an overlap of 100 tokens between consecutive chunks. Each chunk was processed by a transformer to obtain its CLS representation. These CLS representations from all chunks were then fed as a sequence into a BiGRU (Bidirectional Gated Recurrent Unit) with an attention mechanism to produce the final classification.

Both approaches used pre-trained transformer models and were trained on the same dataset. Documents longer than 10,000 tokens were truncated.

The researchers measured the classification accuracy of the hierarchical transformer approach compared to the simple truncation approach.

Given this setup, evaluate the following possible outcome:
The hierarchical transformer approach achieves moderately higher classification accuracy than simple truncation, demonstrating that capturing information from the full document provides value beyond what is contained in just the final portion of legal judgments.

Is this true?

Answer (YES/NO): NO